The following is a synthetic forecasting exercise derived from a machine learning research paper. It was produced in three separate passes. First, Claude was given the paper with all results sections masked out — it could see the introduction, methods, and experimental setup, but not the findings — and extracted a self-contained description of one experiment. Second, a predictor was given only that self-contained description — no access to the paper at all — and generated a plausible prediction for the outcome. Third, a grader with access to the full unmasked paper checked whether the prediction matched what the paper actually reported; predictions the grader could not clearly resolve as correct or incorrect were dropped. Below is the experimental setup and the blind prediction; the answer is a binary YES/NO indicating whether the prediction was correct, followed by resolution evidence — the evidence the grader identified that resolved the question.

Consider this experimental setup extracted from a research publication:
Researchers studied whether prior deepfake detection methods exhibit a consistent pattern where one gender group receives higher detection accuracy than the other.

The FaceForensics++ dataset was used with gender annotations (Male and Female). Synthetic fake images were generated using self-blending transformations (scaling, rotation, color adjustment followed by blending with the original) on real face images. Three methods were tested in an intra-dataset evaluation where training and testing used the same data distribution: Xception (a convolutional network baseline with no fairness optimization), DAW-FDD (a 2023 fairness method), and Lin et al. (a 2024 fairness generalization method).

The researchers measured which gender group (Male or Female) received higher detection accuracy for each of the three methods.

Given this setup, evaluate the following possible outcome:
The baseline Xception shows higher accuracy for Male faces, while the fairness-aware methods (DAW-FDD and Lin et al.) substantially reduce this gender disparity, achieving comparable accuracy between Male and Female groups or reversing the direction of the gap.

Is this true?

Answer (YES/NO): NO